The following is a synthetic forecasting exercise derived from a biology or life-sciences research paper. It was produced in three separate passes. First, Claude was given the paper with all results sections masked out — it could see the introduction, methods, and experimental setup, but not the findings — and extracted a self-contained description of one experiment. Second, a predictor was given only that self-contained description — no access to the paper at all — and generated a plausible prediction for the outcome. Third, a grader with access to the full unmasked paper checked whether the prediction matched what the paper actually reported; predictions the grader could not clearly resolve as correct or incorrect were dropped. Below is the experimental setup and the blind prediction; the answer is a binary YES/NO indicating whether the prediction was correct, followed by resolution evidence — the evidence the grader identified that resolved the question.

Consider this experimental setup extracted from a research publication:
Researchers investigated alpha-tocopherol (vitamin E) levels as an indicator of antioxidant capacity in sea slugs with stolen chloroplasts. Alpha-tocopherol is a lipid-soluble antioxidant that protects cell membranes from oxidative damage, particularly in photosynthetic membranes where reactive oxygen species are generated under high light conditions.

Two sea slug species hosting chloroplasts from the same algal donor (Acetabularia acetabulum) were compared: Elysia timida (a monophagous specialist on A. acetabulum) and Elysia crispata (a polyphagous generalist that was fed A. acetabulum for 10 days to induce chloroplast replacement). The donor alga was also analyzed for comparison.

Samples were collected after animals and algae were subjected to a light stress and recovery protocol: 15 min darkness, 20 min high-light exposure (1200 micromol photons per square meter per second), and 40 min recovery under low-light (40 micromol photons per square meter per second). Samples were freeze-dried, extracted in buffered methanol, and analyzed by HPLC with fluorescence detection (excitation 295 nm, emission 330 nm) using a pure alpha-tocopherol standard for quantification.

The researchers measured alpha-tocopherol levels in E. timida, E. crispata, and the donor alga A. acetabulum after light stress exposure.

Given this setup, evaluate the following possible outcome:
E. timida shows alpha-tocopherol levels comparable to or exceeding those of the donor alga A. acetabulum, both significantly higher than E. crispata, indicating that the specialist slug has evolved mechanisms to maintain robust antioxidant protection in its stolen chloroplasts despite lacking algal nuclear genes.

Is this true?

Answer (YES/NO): NO